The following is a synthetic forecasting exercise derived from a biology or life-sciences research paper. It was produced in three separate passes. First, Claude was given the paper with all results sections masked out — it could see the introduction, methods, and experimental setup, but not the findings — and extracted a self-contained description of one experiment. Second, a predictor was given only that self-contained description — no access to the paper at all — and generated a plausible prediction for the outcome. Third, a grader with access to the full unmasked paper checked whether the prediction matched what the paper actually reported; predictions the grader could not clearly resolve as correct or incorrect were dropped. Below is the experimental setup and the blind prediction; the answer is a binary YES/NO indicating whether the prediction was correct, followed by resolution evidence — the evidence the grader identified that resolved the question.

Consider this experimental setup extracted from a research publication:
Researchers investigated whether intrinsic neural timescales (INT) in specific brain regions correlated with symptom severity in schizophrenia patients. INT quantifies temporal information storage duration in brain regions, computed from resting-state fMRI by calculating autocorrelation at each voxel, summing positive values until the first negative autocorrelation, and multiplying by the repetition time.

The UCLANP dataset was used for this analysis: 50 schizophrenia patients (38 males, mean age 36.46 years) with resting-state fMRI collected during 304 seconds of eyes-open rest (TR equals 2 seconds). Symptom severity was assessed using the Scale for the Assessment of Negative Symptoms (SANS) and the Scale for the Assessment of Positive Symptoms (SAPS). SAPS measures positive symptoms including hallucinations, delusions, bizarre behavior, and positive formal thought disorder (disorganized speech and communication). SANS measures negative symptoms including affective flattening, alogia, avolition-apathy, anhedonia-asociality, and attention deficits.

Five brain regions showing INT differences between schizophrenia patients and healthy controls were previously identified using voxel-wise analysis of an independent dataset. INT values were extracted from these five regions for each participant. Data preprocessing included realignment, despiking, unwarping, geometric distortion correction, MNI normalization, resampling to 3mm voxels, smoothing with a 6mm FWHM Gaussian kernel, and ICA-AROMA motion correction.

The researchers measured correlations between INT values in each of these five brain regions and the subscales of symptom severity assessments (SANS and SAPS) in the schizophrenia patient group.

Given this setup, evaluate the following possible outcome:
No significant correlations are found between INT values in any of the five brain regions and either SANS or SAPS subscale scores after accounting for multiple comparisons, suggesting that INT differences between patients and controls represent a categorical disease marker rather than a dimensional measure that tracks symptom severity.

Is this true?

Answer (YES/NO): NO